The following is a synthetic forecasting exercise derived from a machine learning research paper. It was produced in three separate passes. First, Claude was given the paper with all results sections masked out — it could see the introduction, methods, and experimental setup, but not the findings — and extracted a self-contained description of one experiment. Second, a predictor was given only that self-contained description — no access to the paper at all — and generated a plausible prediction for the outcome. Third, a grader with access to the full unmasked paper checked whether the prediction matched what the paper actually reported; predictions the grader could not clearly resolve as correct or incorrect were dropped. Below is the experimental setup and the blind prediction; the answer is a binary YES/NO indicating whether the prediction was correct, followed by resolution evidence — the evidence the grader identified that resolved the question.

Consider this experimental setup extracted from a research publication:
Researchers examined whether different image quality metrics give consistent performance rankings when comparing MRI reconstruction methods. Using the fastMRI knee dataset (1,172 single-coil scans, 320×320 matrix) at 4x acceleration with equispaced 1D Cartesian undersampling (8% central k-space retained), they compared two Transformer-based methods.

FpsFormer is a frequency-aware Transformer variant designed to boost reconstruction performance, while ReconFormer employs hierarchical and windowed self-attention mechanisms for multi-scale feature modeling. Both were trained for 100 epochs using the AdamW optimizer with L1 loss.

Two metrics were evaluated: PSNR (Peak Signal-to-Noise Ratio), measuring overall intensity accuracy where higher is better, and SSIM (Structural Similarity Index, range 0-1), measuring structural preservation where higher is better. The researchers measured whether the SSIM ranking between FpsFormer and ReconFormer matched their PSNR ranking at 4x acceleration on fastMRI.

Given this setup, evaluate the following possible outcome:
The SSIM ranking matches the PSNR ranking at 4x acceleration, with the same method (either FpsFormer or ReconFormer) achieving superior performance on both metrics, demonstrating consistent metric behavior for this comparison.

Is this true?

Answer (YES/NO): NO